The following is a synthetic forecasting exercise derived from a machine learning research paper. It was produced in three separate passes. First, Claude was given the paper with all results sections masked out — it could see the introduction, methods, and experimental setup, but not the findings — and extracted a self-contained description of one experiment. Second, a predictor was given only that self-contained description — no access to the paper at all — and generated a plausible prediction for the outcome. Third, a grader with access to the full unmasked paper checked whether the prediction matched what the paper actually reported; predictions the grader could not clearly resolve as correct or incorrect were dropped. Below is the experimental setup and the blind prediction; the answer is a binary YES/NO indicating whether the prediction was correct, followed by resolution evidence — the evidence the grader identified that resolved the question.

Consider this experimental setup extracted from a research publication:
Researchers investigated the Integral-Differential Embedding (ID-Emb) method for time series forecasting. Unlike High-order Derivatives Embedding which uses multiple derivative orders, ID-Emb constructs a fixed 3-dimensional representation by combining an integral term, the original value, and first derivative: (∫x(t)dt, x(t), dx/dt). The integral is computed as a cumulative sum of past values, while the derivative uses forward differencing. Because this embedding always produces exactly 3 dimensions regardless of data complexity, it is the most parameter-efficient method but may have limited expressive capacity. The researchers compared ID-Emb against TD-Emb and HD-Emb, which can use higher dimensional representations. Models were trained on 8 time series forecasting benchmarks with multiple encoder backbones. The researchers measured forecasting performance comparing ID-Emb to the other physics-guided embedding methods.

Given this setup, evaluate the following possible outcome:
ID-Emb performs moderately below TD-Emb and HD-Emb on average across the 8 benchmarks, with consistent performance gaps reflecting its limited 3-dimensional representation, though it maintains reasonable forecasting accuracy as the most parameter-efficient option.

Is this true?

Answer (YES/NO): NO